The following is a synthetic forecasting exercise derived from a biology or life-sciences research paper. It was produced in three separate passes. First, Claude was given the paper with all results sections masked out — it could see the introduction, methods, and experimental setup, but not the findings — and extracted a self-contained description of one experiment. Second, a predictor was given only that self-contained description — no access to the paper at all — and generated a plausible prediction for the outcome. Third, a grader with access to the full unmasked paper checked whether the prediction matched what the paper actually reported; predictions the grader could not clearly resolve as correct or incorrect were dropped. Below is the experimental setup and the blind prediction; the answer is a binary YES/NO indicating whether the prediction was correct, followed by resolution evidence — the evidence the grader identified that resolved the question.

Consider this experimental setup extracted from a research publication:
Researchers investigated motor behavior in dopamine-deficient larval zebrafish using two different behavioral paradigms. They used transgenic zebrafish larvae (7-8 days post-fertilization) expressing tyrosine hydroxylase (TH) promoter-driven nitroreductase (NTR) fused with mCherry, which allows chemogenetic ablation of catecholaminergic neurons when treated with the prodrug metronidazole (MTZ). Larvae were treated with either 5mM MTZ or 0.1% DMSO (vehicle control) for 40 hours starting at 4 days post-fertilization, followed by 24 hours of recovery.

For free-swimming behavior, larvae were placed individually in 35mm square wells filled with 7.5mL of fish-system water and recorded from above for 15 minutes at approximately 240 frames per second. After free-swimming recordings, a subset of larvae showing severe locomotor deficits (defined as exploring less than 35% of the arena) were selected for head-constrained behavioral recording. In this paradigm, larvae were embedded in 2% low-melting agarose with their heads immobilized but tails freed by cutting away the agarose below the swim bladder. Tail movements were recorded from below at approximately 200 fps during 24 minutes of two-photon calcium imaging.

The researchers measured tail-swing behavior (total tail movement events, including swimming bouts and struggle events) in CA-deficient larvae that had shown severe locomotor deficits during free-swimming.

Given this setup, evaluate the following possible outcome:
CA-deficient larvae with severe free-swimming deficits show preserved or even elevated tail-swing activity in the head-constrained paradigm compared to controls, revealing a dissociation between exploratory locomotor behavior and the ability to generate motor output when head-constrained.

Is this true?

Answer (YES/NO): YES